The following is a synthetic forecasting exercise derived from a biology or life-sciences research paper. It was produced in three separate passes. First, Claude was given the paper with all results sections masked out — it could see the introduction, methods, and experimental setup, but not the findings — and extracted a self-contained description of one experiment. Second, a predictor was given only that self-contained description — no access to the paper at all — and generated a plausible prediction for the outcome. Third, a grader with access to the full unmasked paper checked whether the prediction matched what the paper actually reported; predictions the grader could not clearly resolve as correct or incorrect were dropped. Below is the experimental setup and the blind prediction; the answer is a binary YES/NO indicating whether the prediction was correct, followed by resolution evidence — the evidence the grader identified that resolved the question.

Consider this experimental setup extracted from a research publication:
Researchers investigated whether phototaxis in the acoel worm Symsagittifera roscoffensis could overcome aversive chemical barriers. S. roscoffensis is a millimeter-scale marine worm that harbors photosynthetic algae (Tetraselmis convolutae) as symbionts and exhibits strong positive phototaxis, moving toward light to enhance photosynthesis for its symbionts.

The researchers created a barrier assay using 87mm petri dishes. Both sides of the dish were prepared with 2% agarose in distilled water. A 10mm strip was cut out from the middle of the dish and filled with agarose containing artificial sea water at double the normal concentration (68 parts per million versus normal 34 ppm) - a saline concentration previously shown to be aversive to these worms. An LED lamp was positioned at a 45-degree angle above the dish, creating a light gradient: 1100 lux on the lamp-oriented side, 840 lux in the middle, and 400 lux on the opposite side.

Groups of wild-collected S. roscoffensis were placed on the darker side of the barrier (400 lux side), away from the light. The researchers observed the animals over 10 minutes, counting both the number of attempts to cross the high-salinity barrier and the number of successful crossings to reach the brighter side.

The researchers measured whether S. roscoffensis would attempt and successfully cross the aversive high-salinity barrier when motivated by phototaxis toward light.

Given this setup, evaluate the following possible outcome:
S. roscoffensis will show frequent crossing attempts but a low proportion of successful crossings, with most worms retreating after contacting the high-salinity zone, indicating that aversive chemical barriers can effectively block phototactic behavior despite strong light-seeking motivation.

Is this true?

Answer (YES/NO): YES